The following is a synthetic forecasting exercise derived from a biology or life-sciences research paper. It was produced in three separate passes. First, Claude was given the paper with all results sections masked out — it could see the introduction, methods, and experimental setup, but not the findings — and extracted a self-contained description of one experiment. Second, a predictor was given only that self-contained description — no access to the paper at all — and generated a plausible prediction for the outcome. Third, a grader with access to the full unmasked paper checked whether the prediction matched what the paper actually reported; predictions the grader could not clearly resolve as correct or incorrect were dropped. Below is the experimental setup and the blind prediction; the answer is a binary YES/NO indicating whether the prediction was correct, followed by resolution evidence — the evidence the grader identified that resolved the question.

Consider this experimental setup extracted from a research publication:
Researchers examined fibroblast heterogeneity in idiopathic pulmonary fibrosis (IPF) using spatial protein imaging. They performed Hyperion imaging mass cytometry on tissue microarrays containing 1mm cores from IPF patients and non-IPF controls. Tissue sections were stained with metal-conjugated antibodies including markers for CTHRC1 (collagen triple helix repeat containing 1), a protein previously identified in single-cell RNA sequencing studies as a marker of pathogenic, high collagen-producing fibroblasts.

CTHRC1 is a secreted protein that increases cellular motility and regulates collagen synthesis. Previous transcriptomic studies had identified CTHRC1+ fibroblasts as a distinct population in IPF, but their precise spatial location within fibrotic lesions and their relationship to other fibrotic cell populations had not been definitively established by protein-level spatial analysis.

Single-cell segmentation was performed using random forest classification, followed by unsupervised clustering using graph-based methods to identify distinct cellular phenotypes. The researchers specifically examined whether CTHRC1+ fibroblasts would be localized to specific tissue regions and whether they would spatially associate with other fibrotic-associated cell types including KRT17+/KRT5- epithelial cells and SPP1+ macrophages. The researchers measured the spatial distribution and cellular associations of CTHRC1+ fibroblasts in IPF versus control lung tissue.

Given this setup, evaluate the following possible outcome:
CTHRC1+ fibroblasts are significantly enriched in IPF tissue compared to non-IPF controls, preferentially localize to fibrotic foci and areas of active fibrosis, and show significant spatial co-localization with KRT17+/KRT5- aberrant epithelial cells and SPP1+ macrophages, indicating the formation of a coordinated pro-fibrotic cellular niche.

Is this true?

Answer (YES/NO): NO